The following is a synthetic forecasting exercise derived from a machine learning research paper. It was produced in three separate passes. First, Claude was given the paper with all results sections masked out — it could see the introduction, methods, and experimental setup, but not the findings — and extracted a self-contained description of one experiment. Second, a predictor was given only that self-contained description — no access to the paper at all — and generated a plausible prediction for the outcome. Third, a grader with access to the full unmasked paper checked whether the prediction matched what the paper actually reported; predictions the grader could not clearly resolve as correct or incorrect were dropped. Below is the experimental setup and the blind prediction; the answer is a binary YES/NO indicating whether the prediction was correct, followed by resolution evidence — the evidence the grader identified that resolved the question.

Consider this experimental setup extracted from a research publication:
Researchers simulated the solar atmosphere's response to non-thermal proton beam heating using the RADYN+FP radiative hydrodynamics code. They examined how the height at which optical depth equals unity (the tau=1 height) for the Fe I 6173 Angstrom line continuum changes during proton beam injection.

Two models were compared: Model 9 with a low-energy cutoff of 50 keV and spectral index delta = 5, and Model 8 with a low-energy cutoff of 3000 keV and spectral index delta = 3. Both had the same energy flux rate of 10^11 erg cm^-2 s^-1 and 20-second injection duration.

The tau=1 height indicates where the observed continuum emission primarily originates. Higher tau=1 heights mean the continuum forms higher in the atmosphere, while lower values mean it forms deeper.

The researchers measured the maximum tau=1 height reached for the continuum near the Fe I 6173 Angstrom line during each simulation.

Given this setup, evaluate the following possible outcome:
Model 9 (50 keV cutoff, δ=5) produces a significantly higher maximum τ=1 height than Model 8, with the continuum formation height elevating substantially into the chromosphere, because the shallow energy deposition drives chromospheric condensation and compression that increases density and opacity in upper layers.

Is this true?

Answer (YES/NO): NO